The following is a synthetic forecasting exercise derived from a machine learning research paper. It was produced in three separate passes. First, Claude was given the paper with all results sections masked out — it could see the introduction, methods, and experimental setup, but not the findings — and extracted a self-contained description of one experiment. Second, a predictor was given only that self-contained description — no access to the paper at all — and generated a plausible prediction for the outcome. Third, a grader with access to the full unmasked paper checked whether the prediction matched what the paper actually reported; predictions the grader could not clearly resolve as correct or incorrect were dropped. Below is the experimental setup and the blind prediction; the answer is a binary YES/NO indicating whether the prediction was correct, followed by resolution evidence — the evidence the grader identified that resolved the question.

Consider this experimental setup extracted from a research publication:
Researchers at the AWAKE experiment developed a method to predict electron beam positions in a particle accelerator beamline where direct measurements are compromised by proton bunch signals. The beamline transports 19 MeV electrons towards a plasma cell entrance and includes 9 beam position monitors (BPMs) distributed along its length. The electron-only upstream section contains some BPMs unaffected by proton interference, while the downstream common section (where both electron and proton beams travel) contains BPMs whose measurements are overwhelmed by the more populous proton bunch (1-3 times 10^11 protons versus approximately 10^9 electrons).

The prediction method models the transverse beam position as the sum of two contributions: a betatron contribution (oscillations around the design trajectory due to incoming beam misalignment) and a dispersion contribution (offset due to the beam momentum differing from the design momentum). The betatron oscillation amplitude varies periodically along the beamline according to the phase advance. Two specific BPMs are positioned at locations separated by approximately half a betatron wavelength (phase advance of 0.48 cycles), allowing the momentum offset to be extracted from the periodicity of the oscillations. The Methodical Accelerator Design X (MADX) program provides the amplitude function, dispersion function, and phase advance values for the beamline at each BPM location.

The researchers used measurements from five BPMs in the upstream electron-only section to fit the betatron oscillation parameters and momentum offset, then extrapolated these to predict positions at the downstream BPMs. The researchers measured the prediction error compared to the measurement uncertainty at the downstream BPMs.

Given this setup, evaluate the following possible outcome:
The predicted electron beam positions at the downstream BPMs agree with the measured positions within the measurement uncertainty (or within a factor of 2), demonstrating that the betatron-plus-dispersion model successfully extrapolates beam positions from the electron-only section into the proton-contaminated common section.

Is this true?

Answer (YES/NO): NO